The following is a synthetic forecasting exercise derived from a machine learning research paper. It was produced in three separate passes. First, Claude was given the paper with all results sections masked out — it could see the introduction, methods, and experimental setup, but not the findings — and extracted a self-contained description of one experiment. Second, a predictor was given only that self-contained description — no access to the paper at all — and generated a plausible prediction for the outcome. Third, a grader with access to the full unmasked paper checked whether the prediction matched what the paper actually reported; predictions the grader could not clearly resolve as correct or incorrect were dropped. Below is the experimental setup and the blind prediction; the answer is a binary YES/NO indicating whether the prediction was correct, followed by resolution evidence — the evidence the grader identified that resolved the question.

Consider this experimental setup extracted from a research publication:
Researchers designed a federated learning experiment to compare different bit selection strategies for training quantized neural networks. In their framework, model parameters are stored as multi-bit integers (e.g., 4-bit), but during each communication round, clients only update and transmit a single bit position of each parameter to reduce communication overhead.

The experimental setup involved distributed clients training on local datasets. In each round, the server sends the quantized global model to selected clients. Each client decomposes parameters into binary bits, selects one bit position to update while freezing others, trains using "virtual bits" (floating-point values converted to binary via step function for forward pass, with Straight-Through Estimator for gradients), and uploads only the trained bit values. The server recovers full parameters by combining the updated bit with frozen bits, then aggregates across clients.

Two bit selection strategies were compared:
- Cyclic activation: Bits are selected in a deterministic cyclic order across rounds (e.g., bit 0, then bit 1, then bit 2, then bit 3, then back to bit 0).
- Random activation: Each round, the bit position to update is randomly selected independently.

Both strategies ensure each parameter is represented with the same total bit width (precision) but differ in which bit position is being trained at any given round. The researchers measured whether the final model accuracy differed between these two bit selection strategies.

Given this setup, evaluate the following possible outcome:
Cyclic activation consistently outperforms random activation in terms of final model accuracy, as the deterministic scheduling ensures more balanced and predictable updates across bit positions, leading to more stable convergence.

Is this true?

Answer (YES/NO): NO